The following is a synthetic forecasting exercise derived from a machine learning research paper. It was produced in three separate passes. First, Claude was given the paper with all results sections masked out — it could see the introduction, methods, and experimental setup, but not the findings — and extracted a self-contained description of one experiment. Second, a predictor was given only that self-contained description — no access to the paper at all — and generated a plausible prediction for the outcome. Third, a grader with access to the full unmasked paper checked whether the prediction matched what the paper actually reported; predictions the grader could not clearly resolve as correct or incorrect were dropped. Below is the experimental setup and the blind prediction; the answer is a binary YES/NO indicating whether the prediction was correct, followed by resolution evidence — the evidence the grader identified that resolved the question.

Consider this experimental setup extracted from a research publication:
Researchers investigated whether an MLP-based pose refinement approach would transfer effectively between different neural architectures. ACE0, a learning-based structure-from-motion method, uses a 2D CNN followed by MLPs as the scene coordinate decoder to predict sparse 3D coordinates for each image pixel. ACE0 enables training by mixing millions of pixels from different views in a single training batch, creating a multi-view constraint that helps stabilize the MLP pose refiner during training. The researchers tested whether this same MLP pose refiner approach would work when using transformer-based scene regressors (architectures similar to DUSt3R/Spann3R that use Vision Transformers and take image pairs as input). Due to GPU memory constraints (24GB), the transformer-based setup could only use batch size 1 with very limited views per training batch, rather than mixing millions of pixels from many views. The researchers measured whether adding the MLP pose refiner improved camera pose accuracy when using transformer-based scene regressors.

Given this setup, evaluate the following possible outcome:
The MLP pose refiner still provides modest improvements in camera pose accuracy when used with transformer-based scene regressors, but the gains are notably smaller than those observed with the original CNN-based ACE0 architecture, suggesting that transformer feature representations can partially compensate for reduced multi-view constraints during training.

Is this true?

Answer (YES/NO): NO